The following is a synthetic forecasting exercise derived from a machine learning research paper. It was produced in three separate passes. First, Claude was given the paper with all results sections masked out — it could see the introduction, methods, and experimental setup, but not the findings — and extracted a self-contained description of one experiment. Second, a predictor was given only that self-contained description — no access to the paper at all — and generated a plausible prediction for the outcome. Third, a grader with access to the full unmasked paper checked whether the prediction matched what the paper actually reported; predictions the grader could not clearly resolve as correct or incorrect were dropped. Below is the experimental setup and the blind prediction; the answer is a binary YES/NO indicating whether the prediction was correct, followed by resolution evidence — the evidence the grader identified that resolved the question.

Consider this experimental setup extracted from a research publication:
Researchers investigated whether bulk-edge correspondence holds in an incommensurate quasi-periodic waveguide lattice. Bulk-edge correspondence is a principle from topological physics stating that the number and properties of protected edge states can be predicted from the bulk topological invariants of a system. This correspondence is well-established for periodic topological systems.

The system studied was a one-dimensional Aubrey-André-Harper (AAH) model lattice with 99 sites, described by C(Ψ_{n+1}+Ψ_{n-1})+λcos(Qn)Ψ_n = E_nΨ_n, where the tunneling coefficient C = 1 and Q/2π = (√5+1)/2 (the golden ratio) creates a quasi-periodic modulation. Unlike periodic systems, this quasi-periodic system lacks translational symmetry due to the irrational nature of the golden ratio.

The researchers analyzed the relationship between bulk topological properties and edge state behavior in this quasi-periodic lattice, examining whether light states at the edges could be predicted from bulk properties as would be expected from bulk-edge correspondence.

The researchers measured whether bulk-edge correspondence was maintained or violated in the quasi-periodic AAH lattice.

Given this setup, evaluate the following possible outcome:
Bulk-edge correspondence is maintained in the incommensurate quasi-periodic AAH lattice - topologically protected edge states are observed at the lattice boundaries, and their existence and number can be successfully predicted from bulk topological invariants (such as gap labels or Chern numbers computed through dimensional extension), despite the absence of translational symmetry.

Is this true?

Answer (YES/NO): NO